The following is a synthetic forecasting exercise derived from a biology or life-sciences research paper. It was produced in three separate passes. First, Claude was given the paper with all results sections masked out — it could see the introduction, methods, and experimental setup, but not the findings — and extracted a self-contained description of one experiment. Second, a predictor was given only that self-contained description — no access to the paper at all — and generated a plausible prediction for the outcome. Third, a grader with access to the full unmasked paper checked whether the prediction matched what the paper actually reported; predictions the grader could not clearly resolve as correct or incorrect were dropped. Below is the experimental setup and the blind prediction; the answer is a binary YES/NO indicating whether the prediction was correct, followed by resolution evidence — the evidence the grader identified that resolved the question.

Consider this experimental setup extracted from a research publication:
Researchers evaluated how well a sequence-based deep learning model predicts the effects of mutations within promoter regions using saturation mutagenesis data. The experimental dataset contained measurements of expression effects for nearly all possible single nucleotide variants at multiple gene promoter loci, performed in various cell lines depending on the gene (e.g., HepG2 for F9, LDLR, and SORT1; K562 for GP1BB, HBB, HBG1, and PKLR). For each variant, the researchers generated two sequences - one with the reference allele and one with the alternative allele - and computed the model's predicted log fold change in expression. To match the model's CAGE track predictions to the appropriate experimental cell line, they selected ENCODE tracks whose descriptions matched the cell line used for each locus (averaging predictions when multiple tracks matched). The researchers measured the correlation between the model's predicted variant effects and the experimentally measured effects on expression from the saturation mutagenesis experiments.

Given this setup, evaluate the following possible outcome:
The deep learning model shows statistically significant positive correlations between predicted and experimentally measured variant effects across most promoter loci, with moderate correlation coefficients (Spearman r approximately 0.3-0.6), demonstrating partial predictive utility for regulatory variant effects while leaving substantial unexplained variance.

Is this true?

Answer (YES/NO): NO